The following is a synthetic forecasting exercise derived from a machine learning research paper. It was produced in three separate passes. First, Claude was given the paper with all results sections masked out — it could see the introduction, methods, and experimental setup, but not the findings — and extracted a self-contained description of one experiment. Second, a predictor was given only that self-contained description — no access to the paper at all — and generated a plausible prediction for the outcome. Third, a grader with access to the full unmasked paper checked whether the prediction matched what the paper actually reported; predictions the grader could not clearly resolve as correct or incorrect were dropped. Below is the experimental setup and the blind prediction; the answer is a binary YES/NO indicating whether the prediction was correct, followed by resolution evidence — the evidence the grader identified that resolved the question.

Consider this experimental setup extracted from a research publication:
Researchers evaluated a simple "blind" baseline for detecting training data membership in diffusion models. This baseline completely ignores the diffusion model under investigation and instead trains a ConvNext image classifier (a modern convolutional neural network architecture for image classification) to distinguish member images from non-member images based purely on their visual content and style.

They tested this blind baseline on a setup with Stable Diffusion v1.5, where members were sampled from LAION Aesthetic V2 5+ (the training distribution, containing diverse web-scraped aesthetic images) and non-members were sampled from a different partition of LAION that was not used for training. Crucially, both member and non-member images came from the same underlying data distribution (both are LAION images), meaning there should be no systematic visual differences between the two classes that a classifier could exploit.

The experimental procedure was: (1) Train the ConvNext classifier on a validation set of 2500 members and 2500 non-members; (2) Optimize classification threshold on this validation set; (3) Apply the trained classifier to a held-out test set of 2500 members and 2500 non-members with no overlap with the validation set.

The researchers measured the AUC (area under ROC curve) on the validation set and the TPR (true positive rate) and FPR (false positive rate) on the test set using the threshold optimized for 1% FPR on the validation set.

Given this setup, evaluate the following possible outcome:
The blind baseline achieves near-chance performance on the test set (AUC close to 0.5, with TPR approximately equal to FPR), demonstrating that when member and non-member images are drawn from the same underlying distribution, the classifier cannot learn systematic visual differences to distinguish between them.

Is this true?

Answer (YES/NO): NO